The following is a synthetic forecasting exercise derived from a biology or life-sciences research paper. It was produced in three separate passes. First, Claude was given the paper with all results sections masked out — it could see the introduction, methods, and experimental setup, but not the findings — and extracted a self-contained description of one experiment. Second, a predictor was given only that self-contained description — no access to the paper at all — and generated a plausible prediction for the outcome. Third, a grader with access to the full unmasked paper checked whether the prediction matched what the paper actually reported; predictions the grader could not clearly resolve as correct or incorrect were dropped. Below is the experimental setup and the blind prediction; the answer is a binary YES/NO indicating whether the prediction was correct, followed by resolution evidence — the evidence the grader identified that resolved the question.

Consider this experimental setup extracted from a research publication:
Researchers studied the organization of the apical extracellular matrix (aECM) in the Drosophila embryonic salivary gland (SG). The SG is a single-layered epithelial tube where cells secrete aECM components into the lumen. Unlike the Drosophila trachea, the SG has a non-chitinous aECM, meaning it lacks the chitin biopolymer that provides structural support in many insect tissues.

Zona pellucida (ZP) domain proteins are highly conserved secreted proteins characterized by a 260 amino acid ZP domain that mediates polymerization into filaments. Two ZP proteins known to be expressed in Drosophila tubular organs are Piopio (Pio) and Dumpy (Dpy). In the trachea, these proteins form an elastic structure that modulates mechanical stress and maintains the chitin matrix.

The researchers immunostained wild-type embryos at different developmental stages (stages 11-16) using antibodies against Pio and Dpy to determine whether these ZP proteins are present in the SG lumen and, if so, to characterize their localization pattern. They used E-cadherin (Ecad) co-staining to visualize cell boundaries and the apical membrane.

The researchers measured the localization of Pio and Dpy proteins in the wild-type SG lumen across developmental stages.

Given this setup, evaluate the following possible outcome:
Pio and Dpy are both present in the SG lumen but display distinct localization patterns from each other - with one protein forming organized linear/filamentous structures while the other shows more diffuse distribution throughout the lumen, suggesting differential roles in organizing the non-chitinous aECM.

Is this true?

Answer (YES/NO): NO